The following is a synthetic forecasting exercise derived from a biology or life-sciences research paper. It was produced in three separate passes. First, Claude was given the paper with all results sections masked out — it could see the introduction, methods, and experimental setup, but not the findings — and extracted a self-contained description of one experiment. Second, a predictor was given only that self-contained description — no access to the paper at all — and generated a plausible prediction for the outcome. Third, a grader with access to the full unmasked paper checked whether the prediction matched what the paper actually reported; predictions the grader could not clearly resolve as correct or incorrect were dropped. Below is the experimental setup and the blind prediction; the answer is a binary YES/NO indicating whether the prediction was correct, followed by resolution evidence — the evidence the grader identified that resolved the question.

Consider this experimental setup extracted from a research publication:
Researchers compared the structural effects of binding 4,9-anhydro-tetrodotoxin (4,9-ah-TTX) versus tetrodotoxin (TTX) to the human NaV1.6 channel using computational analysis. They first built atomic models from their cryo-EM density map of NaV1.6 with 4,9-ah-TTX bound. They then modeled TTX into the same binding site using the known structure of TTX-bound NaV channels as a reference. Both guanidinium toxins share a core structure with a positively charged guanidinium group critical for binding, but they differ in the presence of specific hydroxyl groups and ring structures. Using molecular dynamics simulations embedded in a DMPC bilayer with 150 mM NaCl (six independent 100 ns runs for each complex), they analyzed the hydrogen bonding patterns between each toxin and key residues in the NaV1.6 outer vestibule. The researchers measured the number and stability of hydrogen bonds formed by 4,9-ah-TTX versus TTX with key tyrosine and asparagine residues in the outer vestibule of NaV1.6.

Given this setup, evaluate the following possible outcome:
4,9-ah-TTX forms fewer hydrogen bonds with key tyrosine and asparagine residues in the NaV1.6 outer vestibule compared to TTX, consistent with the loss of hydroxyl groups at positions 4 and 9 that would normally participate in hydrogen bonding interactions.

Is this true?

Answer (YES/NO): NO